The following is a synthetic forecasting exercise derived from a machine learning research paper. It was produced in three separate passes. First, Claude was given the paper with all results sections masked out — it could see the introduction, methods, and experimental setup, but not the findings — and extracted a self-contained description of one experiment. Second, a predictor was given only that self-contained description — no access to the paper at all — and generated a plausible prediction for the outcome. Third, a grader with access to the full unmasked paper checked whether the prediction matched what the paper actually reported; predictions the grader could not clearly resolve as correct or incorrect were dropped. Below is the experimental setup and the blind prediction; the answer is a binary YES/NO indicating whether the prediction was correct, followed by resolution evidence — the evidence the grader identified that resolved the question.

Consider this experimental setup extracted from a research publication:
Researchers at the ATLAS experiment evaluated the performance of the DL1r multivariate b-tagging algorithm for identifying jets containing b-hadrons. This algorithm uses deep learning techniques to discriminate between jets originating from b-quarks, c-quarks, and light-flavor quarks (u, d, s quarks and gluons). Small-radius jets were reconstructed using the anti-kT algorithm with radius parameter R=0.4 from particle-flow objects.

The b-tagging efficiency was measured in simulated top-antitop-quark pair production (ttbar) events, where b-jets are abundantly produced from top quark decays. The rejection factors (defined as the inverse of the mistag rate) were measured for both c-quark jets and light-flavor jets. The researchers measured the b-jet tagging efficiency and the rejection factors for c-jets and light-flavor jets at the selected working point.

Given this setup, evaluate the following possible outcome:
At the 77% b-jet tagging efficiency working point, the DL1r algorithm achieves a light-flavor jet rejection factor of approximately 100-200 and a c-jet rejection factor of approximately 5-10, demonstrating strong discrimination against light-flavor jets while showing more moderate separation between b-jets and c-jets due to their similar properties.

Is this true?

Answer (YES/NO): YES